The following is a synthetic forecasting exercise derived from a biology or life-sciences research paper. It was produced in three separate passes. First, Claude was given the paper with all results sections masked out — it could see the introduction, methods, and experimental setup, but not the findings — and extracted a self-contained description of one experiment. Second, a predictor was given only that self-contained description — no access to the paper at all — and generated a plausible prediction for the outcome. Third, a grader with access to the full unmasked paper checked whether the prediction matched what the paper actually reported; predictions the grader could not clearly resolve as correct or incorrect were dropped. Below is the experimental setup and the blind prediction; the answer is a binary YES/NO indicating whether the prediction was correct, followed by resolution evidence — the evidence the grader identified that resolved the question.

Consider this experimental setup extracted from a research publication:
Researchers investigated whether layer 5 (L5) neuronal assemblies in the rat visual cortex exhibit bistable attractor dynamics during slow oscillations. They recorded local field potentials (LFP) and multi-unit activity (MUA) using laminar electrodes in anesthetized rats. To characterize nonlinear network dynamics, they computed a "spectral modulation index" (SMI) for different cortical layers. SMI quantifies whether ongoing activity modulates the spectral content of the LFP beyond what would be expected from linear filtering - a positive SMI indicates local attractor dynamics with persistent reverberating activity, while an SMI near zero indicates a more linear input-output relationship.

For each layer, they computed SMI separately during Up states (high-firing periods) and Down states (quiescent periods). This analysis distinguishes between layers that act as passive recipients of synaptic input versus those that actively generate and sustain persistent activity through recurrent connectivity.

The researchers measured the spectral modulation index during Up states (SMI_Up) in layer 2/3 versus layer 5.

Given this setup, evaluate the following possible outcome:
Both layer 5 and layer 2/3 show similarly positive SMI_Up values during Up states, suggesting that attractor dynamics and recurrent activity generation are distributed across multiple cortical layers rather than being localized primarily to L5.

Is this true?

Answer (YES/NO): NO